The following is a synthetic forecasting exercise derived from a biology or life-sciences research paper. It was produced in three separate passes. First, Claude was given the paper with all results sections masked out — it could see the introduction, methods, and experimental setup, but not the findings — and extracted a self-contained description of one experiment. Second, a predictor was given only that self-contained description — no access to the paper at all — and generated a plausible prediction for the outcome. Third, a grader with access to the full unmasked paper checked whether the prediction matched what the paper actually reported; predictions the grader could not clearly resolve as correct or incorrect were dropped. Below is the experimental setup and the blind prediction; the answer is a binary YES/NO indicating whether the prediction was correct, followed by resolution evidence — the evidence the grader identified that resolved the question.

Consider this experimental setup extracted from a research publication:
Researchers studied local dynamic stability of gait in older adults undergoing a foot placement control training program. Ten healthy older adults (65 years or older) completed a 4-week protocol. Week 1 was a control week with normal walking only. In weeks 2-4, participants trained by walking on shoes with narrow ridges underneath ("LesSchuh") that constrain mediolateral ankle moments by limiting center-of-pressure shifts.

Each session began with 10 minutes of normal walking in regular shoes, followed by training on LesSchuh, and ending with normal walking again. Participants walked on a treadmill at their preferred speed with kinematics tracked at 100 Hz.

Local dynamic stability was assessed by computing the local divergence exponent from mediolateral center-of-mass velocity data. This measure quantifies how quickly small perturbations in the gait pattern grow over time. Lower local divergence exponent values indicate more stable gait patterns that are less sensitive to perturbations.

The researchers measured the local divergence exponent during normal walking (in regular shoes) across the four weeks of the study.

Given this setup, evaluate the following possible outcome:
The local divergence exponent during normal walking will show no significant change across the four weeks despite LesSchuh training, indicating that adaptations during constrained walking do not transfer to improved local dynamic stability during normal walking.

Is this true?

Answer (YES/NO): NO